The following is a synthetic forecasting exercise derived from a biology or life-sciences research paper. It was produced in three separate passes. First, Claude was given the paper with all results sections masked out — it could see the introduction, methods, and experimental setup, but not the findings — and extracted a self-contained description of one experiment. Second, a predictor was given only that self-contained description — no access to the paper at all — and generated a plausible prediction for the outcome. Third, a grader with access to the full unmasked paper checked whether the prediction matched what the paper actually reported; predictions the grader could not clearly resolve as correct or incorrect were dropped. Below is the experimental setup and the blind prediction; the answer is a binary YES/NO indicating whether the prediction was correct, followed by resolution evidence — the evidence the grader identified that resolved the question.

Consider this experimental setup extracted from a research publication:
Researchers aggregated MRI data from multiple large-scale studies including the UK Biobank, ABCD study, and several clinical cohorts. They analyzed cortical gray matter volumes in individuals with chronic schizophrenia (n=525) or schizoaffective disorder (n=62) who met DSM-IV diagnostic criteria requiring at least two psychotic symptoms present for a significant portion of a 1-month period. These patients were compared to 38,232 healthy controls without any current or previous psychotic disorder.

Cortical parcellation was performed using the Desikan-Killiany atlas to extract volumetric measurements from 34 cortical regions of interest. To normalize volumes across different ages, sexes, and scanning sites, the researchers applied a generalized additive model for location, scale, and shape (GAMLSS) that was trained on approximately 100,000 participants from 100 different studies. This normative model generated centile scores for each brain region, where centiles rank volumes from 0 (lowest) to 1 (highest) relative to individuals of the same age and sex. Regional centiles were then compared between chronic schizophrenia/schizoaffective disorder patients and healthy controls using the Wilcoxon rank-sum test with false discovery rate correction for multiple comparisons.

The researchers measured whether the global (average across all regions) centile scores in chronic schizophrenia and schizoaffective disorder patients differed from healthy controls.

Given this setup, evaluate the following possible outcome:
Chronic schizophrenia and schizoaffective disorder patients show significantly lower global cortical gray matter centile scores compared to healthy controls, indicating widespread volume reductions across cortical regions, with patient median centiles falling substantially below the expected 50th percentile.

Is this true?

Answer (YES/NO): YES